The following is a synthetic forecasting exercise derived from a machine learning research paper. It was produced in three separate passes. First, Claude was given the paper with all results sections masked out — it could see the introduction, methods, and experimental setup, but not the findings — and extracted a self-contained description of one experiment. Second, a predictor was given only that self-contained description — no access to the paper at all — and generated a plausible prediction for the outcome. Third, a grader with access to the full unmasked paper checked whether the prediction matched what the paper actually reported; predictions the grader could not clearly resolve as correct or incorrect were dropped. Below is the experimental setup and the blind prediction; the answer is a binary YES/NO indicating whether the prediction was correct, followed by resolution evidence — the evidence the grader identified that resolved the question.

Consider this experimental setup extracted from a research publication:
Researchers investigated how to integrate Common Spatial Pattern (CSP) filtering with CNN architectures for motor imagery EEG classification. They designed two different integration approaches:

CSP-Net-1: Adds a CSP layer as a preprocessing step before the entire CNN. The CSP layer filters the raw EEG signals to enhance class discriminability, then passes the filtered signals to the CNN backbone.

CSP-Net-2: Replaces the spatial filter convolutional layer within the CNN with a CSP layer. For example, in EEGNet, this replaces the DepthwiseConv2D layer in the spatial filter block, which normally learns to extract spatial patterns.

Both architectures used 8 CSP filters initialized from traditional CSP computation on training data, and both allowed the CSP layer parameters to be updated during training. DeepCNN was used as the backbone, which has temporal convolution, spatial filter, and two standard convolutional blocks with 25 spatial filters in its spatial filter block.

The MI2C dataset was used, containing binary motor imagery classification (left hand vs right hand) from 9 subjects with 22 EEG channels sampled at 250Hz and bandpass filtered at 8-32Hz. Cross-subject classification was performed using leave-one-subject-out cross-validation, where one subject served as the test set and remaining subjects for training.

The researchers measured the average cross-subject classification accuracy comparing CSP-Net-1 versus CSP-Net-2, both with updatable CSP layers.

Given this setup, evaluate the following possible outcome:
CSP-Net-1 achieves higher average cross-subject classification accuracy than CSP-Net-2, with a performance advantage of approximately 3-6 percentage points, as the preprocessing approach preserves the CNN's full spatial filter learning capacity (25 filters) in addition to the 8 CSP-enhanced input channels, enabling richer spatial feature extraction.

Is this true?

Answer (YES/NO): NO